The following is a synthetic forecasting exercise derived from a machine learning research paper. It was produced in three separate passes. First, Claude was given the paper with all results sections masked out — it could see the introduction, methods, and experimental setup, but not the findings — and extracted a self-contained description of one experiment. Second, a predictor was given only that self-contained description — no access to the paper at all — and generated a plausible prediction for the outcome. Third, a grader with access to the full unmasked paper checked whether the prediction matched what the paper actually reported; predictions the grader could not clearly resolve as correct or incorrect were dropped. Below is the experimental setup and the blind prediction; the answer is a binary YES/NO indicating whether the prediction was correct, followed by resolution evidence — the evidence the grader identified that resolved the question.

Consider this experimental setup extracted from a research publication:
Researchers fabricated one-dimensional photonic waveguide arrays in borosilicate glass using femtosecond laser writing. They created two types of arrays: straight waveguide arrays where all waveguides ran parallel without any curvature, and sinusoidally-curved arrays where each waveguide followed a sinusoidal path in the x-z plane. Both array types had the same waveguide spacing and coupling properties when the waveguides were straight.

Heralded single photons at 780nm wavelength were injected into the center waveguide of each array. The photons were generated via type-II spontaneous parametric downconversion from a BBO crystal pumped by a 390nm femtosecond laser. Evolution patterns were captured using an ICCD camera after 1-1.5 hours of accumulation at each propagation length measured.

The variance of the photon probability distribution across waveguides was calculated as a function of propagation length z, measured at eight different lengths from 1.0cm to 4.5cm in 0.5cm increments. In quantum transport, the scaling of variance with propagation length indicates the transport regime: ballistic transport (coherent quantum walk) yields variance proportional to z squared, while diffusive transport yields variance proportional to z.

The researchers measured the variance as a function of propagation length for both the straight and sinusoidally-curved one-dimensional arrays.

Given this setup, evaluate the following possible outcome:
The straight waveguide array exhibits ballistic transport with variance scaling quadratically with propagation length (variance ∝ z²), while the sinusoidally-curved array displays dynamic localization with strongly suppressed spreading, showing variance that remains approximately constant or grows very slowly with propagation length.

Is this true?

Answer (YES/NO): NO